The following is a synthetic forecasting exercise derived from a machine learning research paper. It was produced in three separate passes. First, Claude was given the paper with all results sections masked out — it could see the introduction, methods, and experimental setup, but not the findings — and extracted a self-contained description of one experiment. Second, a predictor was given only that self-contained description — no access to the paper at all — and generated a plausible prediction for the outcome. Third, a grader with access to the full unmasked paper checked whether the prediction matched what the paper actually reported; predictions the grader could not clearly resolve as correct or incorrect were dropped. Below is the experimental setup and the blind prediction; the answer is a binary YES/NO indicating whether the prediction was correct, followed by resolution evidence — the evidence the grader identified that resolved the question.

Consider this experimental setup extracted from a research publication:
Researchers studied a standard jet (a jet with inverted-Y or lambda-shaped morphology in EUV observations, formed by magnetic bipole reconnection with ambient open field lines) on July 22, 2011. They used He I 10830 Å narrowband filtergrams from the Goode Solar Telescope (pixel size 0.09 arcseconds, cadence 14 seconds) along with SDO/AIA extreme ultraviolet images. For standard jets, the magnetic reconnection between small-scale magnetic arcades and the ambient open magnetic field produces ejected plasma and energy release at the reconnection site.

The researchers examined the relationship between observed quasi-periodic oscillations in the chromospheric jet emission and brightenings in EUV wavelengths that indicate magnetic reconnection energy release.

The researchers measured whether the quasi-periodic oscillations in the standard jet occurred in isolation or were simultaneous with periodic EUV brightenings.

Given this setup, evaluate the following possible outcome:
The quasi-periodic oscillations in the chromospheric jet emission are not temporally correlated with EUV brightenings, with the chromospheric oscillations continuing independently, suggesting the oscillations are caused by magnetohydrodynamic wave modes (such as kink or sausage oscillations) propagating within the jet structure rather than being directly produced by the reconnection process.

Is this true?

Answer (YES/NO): NO